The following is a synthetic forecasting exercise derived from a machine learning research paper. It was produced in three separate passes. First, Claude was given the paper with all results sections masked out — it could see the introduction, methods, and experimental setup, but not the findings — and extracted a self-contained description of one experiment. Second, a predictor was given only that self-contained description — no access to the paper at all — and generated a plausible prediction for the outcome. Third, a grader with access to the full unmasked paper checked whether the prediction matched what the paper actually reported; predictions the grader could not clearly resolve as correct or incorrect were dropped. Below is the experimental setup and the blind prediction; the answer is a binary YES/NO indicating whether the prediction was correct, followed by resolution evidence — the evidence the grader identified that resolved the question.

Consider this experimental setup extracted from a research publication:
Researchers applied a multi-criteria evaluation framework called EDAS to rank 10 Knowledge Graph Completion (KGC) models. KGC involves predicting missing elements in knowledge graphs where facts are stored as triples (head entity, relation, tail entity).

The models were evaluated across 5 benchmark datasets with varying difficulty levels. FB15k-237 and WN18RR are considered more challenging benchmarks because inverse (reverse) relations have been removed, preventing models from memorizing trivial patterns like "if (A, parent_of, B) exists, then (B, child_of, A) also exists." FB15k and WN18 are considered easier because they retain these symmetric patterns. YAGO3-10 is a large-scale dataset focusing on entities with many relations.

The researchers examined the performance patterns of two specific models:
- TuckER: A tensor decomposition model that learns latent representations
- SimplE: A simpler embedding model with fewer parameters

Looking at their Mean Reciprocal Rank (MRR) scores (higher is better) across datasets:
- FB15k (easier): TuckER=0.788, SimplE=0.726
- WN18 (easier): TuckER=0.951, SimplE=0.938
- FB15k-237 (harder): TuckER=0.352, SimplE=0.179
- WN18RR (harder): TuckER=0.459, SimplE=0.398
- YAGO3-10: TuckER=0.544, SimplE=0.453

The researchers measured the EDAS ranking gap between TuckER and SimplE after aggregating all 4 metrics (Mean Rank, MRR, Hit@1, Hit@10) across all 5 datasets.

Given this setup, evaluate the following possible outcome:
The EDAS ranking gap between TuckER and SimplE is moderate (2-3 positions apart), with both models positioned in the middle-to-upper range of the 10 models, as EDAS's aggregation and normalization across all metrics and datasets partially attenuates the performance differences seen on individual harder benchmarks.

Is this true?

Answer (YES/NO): NO